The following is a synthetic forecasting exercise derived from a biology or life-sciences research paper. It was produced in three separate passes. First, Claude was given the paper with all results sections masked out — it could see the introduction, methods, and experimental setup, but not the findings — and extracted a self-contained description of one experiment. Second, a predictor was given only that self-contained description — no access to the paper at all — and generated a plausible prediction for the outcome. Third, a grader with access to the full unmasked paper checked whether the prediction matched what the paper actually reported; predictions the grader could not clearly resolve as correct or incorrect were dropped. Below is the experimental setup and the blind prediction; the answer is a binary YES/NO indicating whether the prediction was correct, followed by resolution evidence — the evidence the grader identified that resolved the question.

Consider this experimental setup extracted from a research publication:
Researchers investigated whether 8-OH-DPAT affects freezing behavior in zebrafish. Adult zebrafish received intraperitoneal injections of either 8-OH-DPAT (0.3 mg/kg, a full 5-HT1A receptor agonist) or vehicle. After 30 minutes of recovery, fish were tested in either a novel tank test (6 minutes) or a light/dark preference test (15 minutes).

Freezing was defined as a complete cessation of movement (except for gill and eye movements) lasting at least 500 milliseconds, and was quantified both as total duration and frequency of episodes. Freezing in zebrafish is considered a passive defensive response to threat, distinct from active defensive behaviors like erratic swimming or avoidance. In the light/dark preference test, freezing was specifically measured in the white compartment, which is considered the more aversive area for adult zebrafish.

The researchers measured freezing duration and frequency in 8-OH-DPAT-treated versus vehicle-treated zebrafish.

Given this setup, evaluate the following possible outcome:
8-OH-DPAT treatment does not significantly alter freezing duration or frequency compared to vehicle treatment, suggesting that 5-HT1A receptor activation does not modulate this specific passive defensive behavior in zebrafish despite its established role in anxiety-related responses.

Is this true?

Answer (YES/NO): YES